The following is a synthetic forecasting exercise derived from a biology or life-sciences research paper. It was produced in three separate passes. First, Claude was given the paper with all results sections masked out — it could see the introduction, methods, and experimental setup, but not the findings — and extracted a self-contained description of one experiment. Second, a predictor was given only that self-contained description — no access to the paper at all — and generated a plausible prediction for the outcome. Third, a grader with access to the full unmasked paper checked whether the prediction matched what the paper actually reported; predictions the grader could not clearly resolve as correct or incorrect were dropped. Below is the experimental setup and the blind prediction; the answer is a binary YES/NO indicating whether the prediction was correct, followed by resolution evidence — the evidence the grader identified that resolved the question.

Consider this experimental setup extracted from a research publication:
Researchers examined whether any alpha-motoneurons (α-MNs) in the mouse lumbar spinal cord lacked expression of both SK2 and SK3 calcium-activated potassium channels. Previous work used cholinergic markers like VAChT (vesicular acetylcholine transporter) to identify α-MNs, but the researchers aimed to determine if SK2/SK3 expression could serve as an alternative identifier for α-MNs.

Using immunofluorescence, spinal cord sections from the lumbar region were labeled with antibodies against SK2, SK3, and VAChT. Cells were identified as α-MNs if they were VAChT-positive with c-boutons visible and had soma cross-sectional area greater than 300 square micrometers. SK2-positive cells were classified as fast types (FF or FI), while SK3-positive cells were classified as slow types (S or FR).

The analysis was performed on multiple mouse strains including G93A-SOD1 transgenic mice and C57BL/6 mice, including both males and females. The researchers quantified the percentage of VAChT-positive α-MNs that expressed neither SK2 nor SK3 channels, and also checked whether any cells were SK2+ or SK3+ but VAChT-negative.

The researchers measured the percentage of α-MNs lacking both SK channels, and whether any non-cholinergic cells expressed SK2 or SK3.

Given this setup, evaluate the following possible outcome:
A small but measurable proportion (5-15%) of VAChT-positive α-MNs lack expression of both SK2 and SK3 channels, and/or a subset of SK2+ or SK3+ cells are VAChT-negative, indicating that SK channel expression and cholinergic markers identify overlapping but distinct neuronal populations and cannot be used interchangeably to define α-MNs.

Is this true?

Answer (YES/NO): NO